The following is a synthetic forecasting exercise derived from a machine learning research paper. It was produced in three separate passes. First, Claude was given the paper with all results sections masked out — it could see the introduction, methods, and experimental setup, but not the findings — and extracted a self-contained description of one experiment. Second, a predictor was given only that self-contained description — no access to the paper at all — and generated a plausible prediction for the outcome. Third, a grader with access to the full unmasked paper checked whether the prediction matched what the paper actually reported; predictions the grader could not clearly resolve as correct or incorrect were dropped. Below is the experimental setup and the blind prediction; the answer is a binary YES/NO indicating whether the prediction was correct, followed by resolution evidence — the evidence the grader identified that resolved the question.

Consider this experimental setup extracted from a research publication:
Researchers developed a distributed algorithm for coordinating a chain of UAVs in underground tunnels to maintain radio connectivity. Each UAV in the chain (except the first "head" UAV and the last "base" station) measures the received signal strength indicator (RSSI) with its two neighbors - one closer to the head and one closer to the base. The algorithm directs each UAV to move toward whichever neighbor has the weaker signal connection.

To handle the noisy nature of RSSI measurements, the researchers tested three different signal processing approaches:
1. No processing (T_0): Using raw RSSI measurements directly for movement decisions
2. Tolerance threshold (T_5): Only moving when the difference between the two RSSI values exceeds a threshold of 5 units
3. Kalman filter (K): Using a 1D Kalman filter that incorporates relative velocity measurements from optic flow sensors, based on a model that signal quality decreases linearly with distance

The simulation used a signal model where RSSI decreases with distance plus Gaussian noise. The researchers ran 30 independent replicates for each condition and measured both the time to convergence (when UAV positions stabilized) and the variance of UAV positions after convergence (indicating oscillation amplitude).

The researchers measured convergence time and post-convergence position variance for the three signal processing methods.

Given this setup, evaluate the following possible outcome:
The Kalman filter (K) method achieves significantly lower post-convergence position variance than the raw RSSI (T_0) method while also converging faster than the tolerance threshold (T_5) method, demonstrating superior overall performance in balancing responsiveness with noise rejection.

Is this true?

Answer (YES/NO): YES